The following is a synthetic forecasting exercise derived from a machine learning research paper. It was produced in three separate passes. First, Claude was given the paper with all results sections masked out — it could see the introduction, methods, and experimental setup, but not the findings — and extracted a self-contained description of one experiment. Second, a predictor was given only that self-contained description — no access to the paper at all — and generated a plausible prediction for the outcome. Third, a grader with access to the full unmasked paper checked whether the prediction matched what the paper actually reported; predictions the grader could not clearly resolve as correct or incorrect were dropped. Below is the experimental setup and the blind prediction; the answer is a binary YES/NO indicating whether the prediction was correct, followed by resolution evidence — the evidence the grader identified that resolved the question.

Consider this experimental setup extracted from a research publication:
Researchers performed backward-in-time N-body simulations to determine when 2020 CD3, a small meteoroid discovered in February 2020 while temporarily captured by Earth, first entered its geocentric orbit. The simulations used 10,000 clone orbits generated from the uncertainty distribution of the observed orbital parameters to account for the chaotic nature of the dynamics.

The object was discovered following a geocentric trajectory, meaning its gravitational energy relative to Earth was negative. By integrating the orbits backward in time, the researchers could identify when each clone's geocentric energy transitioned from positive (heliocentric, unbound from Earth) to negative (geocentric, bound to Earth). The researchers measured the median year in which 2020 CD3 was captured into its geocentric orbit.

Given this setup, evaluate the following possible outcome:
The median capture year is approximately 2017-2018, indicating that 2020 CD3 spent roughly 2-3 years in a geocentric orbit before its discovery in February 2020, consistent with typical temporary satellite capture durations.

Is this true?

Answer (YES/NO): NO